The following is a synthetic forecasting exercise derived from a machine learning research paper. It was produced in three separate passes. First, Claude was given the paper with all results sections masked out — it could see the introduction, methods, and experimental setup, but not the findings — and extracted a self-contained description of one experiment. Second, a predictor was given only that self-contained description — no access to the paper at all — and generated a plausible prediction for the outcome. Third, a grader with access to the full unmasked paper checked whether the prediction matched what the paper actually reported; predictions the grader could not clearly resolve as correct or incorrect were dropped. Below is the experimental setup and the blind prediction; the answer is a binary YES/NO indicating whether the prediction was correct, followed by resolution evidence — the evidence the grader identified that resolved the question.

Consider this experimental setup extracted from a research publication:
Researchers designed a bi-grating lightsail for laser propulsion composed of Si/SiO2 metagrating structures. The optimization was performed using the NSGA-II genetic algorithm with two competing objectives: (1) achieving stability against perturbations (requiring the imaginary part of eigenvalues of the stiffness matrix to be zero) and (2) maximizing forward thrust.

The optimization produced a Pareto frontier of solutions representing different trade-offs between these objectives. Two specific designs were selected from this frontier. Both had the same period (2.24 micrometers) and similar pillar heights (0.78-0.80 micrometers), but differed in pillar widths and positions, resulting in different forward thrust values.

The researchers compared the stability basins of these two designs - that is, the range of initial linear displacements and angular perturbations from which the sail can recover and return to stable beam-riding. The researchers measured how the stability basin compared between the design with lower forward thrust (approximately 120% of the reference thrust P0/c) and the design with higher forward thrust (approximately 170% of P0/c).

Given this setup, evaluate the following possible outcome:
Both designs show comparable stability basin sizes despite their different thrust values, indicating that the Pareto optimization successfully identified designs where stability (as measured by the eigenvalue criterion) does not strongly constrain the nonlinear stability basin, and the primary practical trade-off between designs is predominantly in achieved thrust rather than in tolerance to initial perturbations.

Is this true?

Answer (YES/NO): NO